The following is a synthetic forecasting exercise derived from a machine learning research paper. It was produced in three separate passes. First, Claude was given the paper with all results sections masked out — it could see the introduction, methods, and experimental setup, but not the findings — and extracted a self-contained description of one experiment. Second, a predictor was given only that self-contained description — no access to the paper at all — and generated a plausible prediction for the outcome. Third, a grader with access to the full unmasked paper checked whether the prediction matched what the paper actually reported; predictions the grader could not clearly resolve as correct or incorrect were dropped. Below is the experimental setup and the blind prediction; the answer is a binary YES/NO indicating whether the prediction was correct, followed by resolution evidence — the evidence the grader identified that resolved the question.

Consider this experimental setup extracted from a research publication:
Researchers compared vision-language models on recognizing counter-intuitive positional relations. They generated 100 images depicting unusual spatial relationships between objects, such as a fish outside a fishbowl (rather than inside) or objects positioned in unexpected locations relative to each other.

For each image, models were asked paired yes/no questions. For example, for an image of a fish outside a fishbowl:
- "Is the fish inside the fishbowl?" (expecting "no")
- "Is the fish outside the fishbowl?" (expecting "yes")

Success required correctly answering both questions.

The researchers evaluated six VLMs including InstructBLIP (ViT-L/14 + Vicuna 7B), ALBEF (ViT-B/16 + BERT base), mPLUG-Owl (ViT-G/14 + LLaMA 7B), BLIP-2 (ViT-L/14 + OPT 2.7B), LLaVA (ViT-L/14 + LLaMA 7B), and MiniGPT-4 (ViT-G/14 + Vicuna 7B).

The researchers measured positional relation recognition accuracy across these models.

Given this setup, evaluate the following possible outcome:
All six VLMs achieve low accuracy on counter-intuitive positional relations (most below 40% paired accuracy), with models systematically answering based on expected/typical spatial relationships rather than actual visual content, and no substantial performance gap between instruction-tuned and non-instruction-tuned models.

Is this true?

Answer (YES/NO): YES